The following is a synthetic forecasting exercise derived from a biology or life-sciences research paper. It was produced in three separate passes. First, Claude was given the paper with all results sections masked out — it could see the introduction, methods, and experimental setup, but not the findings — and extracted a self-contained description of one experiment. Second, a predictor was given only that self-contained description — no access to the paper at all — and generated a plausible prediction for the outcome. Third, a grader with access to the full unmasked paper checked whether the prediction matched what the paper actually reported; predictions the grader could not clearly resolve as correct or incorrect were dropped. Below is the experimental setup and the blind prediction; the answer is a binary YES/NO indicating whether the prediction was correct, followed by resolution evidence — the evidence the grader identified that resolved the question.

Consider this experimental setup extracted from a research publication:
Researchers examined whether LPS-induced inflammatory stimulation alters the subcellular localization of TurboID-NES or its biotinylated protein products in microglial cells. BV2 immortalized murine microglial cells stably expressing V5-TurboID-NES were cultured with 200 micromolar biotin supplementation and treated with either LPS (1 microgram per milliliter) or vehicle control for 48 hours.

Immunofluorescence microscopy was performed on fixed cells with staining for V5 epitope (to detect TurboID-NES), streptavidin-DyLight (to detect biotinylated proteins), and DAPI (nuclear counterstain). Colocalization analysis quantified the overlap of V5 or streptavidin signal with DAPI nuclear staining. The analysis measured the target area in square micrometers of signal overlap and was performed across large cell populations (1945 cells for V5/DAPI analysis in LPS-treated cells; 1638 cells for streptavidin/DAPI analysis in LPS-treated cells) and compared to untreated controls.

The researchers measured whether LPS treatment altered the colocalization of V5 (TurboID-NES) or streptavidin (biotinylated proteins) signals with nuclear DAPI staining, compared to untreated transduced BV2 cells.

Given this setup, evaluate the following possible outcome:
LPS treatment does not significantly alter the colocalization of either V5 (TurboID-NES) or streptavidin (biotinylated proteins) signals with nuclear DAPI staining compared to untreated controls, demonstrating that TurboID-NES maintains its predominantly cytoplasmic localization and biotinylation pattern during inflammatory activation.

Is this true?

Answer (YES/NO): NO